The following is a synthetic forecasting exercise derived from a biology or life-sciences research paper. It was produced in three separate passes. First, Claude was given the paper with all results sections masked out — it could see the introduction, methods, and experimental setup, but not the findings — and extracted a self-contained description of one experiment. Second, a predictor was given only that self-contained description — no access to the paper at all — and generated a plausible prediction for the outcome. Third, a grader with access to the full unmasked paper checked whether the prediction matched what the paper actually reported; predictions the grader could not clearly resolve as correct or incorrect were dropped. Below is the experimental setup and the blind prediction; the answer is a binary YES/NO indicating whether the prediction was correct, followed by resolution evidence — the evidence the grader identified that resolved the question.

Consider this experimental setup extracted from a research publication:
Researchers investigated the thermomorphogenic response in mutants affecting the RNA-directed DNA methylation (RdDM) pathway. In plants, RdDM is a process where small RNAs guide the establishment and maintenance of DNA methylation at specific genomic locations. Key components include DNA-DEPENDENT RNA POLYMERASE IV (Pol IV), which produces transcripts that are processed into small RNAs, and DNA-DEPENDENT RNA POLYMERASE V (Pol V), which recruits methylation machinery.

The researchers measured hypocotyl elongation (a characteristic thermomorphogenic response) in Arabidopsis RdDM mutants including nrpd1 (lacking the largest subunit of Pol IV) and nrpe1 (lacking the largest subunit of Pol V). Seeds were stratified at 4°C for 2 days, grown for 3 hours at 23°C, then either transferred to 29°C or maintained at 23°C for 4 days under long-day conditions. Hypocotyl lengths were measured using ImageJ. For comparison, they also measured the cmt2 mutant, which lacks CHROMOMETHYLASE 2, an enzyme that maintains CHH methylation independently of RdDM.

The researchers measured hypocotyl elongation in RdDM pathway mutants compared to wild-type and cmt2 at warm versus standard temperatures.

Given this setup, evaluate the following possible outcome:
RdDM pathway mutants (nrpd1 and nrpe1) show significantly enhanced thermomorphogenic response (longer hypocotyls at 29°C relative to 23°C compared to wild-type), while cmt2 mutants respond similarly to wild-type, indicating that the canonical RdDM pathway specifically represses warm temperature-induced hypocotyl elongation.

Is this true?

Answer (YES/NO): NO